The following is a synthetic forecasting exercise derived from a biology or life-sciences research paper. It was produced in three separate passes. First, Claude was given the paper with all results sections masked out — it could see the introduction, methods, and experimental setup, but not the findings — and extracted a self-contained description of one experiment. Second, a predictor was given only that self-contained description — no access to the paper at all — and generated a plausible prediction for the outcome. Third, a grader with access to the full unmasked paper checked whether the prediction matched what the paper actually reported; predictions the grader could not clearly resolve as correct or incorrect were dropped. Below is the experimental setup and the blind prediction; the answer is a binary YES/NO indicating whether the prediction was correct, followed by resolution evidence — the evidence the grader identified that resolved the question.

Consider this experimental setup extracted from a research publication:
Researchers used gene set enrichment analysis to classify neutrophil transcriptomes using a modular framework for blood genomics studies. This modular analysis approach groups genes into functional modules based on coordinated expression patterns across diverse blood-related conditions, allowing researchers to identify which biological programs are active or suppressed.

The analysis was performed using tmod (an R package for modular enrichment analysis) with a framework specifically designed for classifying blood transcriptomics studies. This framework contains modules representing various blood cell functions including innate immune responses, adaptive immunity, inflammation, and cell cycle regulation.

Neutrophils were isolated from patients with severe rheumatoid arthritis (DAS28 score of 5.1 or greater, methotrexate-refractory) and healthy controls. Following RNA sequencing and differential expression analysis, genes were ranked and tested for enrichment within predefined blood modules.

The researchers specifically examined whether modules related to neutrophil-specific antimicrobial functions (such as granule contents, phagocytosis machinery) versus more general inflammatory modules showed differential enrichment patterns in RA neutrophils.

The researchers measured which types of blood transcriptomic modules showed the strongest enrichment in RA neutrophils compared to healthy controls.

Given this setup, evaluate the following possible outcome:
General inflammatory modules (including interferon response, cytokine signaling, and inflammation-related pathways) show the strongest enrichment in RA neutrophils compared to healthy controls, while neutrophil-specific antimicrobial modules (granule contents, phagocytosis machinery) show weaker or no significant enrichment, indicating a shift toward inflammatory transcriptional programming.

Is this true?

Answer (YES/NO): YES